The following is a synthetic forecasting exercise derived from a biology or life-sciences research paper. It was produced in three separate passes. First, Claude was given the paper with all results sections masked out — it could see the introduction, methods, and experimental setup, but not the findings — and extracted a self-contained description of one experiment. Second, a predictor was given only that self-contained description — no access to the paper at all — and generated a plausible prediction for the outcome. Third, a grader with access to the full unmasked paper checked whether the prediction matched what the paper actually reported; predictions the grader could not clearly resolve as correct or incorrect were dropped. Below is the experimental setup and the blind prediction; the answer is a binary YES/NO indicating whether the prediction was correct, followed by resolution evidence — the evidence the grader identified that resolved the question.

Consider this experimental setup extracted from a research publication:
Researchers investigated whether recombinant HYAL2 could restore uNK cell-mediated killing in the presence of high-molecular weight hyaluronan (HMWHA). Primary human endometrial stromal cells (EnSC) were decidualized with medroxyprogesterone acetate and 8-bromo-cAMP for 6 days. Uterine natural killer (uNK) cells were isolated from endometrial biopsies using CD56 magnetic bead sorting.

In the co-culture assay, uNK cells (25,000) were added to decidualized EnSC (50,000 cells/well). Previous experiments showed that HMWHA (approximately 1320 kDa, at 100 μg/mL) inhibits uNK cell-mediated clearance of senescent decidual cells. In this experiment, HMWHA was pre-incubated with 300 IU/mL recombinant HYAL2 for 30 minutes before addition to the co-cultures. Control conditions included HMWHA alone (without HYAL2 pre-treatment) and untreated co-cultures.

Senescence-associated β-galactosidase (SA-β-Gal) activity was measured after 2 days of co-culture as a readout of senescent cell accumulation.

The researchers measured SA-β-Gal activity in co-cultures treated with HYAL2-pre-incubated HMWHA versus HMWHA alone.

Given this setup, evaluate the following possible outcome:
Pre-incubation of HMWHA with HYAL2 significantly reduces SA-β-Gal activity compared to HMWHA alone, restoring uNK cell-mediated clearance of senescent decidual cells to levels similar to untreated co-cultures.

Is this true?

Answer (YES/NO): YES